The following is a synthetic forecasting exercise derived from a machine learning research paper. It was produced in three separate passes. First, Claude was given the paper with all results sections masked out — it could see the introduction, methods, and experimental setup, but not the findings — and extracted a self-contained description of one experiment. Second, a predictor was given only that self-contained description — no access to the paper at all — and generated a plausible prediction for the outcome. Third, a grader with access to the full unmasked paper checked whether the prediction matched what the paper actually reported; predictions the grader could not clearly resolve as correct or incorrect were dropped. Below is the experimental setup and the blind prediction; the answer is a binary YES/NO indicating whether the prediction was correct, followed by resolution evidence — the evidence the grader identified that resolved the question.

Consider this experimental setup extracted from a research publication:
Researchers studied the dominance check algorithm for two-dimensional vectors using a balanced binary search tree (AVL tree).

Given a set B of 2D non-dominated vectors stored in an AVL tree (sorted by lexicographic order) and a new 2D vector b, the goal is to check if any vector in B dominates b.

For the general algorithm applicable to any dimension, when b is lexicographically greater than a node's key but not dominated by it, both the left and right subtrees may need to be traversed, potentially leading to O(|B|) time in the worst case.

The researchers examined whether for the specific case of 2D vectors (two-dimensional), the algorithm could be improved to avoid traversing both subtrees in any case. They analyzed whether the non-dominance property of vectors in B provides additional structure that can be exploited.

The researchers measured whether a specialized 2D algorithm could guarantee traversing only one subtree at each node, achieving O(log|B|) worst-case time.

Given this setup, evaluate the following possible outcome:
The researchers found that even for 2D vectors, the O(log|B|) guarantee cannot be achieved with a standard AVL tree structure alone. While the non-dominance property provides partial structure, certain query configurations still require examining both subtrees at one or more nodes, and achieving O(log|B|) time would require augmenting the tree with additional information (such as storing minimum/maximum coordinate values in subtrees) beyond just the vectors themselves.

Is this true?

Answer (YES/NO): NO